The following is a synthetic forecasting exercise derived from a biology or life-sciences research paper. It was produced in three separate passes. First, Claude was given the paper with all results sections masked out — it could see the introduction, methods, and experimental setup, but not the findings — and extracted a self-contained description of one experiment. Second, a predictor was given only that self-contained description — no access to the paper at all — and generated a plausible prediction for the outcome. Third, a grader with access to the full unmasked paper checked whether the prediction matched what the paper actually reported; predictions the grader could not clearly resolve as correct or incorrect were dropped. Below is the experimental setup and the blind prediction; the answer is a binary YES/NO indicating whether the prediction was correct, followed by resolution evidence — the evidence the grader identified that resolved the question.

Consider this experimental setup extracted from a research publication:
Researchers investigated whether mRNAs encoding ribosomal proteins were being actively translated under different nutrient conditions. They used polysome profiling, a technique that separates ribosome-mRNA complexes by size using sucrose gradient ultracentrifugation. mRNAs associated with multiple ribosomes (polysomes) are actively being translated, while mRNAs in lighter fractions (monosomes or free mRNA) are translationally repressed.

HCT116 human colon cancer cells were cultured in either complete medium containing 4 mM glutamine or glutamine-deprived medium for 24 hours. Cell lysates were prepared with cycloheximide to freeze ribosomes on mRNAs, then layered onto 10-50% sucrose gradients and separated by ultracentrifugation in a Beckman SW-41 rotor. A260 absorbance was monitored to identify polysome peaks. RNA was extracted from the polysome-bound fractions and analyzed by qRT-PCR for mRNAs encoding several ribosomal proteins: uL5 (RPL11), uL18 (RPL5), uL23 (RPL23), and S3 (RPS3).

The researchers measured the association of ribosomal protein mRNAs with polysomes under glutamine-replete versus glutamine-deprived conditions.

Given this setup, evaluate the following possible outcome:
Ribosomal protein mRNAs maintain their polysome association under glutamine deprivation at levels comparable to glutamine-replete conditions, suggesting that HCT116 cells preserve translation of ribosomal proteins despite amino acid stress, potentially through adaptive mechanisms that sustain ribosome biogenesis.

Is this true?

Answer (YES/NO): NO